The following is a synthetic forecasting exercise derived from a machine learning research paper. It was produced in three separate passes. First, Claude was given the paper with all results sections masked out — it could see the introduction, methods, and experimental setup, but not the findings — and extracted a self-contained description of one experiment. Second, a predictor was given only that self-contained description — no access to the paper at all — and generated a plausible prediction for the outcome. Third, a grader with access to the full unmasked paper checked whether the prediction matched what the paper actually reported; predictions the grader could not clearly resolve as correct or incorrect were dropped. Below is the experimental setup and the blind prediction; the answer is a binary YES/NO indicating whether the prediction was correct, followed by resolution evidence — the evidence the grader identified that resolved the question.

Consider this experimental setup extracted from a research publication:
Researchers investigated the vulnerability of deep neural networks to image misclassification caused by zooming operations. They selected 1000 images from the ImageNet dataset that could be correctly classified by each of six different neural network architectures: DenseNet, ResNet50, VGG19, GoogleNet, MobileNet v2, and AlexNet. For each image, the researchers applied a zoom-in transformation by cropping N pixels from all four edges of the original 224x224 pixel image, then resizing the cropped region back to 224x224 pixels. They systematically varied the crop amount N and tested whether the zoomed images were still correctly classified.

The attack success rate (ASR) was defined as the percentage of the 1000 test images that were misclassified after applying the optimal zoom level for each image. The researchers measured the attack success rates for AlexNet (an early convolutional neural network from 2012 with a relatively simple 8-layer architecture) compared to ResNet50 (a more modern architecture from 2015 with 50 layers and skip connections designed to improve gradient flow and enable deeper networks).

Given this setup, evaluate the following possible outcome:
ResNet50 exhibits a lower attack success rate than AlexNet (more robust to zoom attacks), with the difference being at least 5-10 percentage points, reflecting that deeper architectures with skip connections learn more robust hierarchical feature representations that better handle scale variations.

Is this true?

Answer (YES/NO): YES